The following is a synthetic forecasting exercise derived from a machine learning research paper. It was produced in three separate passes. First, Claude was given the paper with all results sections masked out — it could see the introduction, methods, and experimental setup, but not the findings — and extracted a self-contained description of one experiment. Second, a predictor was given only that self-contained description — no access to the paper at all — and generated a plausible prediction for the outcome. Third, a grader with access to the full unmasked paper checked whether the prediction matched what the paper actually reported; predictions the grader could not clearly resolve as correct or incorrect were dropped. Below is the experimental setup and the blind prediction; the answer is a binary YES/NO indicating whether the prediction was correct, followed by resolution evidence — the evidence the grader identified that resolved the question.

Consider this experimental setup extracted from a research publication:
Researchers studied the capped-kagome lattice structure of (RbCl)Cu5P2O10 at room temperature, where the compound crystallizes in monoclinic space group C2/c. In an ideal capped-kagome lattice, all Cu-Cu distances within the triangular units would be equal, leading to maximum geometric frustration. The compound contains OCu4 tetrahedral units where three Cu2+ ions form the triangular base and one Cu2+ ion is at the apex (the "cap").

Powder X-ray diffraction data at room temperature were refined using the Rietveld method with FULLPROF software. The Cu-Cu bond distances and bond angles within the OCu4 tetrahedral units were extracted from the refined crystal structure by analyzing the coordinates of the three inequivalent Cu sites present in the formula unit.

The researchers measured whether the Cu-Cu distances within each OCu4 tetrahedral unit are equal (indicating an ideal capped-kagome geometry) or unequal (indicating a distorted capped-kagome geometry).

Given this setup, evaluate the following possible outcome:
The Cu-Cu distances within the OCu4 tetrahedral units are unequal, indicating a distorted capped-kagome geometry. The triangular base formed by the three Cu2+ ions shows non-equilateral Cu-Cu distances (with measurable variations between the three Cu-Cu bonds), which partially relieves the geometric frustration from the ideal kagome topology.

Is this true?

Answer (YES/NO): YES